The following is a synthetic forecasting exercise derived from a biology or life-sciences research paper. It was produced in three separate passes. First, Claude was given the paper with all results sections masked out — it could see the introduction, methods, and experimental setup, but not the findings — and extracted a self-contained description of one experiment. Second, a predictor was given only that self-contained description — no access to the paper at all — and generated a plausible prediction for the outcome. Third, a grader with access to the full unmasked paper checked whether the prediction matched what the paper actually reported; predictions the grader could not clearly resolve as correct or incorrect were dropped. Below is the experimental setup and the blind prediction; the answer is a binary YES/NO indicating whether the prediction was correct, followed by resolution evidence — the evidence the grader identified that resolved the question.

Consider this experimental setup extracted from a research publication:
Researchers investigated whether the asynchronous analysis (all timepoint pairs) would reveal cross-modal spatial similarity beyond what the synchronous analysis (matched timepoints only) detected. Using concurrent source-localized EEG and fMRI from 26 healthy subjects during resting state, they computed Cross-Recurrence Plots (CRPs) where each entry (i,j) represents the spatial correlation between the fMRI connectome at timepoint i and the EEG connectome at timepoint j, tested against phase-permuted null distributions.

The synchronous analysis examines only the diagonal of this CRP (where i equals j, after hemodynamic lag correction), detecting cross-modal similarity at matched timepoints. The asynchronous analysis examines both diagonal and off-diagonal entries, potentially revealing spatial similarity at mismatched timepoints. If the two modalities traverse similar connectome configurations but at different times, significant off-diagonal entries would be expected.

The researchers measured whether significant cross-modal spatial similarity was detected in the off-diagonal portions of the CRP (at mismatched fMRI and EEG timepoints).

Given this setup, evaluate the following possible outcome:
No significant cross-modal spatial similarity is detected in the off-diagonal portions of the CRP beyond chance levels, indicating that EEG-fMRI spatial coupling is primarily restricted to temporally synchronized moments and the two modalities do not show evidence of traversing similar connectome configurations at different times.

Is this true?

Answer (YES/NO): NO